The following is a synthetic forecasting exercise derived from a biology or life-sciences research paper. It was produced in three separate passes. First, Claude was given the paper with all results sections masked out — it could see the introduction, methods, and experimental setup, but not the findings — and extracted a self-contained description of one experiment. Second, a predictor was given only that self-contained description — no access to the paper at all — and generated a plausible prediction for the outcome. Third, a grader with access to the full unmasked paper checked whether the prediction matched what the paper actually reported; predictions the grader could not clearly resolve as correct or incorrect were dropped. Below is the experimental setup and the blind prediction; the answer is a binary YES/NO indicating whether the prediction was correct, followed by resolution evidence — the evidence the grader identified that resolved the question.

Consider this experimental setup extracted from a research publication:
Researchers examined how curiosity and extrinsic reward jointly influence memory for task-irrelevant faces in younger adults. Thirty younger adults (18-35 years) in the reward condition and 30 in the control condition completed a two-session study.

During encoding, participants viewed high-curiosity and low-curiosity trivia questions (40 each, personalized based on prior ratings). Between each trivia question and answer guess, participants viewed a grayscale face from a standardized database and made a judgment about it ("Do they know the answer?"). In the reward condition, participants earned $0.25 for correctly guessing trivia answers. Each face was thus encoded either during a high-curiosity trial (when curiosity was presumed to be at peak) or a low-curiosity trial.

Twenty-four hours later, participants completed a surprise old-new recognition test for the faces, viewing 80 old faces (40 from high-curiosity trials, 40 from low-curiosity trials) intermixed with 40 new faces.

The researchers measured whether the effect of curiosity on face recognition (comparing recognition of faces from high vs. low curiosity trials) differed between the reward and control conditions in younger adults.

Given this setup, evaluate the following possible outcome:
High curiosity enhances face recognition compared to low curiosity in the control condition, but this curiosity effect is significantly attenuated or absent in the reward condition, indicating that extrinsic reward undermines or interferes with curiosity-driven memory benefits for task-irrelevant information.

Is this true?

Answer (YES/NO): NO